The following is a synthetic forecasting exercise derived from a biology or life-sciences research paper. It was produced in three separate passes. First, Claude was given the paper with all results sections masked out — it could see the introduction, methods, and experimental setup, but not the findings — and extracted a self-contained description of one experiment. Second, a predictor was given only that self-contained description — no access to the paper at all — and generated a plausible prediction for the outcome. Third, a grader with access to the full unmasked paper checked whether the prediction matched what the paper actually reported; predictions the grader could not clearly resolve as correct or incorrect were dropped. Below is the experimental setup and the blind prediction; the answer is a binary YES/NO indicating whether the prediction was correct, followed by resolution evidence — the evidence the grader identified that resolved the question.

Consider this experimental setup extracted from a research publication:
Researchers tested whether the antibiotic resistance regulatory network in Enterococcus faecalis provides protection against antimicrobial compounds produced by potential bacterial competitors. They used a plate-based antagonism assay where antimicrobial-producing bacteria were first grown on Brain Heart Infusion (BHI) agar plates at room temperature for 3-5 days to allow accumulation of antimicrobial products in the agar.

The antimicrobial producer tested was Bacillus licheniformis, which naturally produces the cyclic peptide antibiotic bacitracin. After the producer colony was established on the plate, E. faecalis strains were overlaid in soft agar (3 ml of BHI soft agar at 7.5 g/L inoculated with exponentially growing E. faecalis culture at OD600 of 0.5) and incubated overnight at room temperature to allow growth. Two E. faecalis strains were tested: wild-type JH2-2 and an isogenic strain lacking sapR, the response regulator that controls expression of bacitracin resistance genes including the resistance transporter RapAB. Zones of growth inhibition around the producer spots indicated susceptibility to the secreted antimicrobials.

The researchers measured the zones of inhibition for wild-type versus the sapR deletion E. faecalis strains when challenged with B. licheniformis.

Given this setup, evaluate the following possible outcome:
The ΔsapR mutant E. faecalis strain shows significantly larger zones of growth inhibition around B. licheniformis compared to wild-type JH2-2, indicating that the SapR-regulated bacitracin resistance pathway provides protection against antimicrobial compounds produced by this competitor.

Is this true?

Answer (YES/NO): YES